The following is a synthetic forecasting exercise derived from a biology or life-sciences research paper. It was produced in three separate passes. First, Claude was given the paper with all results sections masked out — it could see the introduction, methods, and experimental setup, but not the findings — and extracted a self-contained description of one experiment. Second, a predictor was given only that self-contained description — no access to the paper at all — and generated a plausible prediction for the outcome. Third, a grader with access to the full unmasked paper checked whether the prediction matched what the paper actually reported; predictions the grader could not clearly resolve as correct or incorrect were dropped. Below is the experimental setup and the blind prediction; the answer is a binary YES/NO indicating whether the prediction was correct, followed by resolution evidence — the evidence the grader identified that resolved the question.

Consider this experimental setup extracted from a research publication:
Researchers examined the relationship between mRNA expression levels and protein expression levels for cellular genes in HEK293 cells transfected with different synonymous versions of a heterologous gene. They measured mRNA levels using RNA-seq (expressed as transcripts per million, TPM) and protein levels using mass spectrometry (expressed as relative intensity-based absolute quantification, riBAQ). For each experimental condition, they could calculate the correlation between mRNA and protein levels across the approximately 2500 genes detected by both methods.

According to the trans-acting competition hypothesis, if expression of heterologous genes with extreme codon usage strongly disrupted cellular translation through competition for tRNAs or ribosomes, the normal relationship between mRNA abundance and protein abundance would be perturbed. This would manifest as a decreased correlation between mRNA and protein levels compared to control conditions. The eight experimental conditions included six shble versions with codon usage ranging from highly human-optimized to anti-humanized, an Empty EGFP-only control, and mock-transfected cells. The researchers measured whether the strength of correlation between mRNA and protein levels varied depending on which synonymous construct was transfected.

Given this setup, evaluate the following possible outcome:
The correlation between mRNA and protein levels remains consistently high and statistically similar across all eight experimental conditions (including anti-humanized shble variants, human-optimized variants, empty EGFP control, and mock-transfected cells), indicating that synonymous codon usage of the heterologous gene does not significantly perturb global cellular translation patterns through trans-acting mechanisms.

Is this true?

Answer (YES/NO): YES